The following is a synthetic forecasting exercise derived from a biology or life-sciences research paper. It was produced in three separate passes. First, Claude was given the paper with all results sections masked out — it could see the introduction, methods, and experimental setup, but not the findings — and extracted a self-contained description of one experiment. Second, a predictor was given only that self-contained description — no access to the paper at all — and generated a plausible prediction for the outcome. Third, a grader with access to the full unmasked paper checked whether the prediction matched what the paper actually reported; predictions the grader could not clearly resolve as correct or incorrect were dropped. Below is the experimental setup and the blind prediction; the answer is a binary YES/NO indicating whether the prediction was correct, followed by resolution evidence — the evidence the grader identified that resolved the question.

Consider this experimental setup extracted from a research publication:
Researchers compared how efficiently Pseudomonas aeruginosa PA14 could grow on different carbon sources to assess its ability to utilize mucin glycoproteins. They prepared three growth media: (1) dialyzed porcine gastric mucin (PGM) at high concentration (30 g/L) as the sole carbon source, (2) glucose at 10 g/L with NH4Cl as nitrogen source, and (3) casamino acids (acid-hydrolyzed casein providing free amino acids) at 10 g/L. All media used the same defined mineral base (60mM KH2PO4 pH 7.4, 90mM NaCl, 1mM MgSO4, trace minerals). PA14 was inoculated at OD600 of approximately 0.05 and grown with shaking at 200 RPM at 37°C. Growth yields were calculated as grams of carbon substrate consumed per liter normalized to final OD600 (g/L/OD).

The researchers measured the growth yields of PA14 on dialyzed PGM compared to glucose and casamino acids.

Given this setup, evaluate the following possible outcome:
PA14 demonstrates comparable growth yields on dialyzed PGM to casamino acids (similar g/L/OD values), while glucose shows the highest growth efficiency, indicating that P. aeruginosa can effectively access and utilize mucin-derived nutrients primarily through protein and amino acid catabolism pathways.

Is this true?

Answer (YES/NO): NO